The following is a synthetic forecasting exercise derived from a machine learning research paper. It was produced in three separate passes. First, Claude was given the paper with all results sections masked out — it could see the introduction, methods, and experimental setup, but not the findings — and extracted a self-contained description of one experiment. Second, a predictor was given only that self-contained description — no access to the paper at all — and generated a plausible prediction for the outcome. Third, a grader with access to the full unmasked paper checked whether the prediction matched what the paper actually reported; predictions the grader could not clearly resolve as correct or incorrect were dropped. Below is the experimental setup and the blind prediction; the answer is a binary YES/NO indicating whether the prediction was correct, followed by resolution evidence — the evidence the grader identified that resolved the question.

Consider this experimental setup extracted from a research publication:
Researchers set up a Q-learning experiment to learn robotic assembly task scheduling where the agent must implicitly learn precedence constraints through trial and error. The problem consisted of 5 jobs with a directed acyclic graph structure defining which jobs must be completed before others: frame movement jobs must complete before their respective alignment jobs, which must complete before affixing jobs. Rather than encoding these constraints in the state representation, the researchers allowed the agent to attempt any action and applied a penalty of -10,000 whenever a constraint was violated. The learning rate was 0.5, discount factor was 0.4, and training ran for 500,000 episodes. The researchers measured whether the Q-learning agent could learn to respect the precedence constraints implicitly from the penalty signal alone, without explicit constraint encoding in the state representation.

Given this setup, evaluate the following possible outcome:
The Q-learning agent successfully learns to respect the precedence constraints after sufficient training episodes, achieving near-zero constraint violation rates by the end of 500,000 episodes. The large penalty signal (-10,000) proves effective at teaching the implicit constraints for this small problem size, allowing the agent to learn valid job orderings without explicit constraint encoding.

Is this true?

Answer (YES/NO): NO